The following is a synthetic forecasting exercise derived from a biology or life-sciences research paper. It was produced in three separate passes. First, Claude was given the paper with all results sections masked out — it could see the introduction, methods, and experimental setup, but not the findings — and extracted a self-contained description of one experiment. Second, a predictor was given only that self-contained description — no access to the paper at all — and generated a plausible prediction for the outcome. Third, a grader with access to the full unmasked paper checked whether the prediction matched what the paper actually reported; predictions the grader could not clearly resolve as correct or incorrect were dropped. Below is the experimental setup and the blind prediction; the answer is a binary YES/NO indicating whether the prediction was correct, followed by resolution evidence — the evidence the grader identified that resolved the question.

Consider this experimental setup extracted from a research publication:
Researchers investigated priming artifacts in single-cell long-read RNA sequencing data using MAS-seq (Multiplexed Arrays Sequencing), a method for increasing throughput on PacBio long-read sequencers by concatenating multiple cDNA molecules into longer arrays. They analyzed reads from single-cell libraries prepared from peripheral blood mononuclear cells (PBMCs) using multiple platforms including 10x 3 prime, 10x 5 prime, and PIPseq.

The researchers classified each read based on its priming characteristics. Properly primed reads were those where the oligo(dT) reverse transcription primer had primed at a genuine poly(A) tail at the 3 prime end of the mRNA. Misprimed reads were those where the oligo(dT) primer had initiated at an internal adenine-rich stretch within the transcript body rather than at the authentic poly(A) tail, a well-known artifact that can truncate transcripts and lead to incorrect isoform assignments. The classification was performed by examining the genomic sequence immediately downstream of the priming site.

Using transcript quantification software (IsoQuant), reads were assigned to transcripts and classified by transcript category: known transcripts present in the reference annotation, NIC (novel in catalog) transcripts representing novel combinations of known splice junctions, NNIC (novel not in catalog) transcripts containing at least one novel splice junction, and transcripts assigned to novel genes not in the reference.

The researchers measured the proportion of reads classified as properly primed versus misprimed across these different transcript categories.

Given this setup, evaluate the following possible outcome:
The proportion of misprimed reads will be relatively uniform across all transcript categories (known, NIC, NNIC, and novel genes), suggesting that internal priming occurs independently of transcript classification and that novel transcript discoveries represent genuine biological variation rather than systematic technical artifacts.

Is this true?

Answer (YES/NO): NO